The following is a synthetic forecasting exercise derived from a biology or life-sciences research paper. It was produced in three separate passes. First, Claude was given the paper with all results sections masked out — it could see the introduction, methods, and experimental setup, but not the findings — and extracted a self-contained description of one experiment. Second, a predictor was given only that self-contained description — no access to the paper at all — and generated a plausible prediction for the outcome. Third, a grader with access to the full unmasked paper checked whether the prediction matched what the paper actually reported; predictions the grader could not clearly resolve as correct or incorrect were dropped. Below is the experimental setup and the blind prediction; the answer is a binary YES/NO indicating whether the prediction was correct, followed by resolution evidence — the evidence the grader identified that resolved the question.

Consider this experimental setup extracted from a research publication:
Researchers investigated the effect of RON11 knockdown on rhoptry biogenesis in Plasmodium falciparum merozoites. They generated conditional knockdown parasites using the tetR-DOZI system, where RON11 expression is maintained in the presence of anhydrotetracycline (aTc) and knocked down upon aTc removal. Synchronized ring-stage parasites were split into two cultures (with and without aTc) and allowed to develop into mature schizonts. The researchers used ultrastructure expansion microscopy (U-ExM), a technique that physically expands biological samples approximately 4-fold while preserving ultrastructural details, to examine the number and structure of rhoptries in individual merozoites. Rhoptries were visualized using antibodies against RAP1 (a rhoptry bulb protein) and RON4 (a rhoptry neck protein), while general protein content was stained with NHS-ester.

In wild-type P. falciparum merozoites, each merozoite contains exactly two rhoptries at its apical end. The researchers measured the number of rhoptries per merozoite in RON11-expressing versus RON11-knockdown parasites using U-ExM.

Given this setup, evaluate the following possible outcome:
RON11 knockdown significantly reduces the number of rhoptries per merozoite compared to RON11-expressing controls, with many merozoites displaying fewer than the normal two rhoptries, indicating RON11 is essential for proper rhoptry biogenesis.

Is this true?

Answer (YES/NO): YES